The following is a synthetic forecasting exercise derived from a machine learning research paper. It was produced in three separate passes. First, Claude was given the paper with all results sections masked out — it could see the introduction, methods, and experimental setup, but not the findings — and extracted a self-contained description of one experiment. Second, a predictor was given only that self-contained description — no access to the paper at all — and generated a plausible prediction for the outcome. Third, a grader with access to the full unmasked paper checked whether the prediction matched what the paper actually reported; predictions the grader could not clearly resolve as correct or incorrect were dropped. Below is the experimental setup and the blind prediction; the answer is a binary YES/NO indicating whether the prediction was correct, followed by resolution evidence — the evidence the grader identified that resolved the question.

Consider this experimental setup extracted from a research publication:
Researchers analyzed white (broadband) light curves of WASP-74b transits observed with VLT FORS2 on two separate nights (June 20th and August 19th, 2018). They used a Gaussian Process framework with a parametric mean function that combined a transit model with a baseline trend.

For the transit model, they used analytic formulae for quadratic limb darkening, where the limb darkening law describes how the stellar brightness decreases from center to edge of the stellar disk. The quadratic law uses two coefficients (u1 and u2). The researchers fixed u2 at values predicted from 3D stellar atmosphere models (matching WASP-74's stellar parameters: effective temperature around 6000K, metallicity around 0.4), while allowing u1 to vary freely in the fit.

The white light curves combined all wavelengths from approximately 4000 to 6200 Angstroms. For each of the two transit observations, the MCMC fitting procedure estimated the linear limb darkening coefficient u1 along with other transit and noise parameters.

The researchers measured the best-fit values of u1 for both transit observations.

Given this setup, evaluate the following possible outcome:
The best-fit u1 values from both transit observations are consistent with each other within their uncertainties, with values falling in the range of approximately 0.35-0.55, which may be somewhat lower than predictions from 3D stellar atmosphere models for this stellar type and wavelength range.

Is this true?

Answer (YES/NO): YES